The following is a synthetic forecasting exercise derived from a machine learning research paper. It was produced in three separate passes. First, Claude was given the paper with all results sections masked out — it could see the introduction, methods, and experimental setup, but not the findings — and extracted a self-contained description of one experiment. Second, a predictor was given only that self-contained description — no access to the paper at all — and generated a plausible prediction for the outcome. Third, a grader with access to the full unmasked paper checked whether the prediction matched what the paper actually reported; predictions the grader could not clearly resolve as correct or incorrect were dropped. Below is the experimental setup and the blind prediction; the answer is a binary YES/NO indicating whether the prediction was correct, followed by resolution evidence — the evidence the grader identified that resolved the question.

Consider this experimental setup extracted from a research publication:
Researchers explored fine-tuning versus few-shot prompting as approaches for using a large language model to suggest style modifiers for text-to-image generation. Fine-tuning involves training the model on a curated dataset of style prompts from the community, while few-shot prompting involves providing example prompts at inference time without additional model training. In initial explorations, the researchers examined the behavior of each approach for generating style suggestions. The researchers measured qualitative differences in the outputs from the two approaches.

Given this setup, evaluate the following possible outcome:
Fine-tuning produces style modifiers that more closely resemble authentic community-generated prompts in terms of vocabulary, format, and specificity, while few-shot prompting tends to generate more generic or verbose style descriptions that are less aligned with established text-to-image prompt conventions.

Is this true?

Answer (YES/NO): NO